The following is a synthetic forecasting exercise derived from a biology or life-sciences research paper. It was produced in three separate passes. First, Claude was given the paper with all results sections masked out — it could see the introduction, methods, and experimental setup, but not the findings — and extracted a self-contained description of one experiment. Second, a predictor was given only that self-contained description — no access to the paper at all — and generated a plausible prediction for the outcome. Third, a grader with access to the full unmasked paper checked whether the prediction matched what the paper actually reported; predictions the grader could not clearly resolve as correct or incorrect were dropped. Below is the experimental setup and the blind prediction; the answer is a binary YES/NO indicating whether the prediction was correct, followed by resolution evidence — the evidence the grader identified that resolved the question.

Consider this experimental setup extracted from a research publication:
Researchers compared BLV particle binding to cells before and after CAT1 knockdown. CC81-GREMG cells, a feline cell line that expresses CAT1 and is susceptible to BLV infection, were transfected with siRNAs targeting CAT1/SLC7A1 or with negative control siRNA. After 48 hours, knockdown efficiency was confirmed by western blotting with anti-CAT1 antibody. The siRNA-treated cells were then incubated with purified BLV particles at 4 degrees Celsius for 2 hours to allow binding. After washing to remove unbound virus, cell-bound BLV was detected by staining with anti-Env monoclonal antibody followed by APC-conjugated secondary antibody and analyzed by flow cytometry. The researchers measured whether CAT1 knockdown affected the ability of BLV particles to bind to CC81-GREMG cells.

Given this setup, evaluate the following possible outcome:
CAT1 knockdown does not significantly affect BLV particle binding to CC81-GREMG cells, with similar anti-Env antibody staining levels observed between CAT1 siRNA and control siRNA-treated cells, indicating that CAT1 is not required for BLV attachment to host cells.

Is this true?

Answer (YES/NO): NO